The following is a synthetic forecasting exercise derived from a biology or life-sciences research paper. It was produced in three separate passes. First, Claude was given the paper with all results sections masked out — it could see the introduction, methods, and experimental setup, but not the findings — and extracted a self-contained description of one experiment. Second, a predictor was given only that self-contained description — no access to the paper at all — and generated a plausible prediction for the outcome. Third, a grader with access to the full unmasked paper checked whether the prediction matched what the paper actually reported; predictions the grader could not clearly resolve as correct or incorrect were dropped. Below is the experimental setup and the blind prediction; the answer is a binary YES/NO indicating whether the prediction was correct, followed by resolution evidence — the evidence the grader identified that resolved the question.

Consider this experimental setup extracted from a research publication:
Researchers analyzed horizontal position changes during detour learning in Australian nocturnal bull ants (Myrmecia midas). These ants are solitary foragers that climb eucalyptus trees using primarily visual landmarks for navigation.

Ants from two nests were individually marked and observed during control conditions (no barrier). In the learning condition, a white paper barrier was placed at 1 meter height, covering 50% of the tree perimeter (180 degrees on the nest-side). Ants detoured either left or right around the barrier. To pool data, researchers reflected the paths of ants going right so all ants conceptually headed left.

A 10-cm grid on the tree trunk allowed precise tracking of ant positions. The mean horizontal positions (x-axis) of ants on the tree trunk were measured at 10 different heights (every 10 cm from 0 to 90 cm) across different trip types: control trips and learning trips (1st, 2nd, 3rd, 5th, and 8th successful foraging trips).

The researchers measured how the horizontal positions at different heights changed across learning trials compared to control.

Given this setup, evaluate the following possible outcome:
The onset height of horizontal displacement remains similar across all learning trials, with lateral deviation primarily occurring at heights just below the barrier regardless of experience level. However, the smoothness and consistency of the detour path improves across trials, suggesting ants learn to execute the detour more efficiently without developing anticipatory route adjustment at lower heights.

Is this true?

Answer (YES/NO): NO